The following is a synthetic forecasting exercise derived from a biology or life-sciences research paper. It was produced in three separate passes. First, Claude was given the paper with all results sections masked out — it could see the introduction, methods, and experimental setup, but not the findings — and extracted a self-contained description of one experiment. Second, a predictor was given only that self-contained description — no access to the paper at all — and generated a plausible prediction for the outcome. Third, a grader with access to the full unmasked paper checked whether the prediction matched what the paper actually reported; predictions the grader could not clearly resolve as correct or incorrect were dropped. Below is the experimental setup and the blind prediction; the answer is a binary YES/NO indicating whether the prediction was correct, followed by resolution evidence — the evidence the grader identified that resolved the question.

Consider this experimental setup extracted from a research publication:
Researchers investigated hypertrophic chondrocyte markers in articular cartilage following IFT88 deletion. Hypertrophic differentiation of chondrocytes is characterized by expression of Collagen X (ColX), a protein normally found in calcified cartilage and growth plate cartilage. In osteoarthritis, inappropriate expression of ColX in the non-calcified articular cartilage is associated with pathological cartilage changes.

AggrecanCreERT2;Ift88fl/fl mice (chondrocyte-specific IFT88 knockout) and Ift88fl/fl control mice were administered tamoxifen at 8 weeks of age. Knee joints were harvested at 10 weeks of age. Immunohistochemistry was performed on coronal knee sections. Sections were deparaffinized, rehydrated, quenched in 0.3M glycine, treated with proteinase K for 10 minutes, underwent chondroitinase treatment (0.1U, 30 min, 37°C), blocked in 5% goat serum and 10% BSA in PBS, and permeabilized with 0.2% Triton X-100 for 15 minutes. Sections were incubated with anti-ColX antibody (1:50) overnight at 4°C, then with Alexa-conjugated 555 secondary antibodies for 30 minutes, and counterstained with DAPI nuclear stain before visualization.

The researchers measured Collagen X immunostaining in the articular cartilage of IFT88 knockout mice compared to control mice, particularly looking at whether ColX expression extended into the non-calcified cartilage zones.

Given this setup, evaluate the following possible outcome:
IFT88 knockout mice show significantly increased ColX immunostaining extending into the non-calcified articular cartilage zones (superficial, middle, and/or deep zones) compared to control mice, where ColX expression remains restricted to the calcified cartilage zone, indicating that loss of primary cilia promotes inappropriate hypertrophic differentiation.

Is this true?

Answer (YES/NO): NO